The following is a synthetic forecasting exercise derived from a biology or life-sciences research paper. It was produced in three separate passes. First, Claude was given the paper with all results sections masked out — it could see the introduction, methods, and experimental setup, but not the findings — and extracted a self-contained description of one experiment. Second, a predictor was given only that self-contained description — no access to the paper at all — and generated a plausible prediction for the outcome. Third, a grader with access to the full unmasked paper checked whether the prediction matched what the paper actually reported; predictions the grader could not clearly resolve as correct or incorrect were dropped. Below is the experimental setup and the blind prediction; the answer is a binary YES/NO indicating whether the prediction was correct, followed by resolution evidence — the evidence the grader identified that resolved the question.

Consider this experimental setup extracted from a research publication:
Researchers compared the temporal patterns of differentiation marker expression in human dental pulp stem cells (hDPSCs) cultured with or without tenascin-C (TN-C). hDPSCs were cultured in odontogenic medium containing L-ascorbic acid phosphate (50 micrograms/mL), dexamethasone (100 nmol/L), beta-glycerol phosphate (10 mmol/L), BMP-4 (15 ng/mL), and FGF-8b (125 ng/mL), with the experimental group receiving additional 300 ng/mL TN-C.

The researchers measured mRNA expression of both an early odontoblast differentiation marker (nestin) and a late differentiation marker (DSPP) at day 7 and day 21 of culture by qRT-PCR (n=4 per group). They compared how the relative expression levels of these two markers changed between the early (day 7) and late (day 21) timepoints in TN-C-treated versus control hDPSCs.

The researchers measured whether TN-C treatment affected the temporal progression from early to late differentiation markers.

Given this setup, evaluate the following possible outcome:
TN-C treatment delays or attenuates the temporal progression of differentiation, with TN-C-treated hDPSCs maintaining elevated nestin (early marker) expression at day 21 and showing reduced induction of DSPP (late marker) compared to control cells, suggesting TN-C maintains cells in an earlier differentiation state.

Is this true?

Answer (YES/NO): NO